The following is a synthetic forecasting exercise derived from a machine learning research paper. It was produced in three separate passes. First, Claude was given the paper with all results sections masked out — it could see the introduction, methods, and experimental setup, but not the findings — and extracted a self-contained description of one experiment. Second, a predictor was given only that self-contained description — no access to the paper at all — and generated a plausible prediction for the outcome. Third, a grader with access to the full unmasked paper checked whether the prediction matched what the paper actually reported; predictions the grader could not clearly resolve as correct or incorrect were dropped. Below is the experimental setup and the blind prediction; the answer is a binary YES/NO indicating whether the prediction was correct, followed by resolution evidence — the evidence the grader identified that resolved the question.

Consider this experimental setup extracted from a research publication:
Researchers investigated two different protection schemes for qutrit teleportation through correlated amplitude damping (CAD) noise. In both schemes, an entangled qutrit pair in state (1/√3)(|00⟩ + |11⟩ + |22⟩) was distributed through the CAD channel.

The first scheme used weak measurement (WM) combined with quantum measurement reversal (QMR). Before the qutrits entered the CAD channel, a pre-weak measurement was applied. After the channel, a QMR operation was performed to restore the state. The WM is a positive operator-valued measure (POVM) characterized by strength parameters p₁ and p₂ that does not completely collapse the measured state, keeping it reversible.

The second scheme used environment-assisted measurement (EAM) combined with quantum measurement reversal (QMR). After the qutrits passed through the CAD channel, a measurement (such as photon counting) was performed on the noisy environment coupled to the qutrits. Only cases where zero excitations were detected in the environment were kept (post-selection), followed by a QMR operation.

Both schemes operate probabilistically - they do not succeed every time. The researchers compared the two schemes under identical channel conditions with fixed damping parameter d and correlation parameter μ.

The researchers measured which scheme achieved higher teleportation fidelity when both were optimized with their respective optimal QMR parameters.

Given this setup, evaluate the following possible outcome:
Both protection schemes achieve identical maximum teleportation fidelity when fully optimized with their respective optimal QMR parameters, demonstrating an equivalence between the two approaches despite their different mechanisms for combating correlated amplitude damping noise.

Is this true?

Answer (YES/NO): NO